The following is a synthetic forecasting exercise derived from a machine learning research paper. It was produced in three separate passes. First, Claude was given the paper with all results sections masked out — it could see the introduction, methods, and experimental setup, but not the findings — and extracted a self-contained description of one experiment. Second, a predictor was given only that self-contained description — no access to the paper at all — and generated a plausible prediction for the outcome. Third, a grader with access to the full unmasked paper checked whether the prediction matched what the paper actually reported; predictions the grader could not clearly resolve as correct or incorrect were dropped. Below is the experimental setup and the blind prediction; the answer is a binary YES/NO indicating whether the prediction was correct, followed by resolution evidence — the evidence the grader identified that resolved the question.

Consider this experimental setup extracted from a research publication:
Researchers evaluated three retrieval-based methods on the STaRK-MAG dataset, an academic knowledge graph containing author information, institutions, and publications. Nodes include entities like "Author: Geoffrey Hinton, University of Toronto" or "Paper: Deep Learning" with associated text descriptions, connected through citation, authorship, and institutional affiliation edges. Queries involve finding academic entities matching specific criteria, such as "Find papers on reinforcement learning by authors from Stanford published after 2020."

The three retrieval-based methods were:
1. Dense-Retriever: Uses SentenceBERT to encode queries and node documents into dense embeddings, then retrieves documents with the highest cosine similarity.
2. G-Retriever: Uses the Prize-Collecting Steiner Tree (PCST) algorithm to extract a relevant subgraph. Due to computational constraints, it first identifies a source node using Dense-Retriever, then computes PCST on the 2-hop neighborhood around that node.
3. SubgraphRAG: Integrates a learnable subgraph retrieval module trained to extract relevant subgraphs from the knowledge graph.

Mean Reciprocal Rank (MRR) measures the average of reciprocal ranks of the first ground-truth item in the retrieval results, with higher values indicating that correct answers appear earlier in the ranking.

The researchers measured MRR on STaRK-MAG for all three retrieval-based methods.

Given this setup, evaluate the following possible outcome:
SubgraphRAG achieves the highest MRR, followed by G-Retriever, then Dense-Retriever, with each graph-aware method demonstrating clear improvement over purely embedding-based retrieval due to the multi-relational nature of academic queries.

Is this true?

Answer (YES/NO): NO